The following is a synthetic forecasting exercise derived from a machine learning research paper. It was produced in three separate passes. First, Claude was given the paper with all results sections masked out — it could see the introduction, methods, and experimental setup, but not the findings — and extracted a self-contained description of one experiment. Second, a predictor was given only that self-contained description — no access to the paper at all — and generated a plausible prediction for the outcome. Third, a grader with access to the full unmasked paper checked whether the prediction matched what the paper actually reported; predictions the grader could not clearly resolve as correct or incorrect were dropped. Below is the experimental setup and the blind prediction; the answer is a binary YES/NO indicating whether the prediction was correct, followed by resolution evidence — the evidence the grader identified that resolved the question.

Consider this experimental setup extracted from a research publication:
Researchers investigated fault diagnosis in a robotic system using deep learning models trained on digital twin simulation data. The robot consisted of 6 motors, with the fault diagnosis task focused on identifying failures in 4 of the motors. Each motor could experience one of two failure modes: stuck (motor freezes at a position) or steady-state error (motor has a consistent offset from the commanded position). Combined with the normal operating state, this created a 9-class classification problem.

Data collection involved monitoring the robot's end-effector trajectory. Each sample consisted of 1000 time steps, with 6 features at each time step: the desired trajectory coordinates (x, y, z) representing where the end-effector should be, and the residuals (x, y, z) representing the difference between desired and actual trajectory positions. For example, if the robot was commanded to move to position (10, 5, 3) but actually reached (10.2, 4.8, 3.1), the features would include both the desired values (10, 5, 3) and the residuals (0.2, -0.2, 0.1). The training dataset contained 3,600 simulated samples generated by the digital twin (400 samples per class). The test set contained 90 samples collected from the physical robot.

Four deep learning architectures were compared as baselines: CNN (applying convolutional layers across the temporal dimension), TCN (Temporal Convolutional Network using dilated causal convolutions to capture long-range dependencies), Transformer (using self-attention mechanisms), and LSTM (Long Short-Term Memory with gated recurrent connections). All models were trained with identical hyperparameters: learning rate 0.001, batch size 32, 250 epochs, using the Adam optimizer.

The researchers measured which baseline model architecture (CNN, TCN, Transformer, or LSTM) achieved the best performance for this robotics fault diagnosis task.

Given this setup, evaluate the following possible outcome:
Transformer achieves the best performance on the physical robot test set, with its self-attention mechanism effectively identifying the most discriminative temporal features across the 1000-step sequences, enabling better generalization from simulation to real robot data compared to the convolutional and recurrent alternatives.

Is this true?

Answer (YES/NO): NO